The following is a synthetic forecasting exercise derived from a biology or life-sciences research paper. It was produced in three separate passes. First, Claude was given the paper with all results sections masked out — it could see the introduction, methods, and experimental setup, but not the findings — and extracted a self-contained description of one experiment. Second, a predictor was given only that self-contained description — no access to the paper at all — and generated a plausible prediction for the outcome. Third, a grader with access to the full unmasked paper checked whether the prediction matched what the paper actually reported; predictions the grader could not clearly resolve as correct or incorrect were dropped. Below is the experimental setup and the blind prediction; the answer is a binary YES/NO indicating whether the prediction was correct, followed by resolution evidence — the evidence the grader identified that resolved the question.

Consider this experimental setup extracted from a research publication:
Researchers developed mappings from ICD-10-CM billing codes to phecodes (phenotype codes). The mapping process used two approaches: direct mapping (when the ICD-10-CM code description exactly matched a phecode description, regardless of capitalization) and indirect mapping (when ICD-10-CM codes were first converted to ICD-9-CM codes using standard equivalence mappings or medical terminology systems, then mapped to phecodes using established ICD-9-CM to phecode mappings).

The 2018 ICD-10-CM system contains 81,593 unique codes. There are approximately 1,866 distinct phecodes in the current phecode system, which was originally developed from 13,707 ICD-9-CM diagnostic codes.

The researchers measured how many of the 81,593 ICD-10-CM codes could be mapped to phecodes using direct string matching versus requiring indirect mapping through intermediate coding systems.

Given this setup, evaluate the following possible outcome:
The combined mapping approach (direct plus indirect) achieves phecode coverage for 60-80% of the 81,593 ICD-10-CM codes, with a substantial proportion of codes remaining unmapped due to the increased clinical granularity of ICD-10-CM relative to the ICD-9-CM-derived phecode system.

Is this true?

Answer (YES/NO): NO